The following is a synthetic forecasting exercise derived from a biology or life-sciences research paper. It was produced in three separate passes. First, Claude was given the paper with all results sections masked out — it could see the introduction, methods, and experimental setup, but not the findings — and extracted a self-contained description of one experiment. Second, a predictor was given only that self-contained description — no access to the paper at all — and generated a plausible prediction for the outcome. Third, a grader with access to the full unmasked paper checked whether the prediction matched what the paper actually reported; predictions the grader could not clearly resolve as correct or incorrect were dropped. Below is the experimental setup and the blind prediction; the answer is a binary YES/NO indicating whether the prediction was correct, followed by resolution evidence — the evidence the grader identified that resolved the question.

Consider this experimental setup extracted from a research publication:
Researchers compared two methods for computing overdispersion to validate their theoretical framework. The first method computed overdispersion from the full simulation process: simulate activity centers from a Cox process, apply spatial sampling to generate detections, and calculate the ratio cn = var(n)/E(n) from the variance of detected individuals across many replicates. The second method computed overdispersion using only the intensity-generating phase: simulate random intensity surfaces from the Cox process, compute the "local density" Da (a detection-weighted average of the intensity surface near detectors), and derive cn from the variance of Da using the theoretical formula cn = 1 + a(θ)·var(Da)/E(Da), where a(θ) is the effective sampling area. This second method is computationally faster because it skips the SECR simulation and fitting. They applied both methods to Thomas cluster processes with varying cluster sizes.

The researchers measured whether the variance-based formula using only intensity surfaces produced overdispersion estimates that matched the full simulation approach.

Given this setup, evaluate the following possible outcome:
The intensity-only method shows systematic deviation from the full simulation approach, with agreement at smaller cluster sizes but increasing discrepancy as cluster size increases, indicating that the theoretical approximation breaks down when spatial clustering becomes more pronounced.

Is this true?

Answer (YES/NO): NO